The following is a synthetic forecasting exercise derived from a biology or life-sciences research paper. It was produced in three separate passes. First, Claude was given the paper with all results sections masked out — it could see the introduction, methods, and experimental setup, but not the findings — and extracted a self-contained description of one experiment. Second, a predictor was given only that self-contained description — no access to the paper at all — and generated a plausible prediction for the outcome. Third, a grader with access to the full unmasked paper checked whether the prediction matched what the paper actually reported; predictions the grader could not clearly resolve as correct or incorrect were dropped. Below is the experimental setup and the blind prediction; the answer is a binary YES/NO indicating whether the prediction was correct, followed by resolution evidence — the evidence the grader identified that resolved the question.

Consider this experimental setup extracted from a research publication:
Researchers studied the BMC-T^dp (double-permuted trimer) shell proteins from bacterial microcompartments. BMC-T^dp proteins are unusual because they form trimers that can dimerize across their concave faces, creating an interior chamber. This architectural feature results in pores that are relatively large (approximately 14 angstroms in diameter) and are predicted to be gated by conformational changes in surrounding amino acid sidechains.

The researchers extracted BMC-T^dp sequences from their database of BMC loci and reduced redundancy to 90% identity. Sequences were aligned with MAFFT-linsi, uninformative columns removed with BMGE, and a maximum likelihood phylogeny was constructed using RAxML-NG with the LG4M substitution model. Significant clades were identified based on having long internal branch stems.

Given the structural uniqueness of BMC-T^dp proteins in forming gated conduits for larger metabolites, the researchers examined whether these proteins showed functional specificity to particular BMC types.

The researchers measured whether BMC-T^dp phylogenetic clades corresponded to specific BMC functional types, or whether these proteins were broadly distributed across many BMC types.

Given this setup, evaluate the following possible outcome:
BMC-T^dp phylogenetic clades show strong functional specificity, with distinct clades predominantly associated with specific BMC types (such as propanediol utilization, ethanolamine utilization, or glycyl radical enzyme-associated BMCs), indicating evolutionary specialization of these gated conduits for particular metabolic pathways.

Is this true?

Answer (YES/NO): NO